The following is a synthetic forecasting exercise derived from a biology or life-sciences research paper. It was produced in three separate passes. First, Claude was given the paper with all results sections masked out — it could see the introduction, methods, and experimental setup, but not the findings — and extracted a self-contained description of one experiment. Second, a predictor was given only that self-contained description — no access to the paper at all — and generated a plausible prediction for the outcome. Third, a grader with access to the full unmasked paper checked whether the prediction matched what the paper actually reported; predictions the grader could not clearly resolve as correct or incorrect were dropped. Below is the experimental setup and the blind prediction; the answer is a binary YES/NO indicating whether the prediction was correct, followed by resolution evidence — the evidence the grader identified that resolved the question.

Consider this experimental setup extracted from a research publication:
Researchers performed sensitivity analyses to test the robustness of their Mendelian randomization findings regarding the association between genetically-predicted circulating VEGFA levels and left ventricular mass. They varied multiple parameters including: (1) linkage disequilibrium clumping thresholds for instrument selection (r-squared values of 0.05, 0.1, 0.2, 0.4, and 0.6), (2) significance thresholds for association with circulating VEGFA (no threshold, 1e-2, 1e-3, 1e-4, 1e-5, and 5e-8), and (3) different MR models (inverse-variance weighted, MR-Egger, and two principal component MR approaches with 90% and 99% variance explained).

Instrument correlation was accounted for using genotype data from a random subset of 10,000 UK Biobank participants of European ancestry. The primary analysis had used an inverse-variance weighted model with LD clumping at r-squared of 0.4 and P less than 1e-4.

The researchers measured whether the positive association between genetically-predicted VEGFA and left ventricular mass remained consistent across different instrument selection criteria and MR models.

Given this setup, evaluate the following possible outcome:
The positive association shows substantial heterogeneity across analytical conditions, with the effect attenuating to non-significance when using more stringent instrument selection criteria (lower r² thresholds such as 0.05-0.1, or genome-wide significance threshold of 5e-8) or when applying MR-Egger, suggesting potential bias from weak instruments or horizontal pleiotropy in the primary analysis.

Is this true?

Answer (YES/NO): NO